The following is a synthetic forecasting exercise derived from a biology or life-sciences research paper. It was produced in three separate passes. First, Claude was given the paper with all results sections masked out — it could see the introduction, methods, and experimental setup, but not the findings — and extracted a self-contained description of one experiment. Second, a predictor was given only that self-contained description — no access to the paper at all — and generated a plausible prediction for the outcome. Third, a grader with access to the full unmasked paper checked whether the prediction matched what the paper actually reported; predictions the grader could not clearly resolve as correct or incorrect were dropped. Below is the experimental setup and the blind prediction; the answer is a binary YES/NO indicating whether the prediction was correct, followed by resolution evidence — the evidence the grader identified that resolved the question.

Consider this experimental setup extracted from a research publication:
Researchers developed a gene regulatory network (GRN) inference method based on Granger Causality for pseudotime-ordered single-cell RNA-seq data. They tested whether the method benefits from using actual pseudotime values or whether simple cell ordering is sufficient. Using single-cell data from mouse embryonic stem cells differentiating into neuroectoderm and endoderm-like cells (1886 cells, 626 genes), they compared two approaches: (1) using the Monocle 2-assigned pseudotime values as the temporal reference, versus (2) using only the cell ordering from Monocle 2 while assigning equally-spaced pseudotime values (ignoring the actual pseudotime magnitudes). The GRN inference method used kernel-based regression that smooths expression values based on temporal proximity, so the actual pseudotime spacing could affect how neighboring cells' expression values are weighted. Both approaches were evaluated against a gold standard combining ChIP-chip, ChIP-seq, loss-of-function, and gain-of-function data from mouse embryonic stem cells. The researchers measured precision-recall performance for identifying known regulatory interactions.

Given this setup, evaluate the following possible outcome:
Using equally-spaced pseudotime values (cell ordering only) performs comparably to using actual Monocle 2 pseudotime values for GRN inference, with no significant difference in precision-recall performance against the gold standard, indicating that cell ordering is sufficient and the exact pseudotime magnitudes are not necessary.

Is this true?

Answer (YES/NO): NO